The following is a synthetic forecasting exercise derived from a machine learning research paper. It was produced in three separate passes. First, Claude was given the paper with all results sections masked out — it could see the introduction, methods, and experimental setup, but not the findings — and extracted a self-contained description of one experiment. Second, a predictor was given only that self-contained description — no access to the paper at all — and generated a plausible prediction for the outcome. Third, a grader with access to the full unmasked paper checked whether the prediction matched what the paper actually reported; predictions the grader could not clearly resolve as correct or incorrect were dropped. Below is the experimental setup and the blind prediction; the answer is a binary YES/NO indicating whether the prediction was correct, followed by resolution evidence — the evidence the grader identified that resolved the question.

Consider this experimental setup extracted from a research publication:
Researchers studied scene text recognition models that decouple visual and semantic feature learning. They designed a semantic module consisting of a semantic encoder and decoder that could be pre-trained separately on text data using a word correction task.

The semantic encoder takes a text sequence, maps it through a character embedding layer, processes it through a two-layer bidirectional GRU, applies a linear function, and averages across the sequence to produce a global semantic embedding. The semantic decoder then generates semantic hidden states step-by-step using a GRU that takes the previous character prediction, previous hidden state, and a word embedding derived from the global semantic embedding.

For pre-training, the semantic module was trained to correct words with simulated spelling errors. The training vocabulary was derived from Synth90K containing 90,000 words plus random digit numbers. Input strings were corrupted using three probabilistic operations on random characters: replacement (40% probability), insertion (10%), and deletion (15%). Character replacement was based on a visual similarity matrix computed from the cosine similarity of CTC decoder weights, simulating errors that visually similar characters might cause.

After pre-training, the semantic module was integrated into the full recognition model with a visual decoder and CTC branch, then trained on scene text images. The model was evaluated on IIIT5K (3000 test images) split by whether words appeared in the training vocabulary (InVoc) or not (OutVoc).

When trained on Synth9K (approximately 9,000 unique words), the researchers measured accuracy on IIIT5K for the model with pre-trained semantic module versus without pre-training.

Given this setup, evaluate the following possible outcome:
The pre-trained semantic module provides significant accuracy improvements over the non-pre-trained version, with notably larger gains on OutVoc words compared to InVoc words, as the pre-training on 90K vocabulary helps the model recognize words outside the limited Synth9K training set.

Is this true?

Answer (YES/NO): YES